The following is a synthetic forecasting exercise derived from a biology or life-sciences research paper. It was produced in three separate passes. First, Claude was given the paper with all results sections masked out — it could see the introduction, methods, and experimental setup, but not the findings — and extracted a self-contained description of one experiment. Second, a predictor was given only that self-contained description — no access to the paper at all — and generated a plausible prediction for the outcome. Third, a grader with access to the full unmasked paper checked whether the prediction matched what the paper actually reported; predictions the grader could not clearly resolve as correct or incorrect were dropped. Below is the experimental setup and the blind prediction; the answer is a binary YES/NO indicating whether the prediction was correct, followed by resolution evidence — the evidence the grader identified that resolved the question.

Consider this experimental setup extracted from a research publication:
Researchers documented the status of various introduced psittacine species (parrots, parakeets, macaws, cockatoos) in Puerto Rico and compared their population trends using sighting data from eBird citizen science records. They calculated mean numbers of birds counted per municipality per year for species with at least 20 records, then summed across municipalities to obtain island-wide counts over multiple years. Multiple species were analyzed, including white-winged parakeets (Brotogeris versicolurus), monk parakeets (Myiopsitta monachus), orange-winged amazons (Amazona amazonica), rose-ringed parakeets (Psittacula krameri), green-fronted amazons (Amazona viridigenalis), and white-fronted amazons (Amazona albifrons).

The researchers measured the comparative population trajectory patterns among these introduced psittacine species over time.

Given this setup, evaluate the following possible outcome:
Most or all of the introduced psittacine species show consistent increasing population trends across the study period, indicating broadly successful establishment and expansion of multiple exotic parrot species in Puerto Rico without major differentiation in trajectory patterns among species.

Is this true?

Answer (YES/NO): NO